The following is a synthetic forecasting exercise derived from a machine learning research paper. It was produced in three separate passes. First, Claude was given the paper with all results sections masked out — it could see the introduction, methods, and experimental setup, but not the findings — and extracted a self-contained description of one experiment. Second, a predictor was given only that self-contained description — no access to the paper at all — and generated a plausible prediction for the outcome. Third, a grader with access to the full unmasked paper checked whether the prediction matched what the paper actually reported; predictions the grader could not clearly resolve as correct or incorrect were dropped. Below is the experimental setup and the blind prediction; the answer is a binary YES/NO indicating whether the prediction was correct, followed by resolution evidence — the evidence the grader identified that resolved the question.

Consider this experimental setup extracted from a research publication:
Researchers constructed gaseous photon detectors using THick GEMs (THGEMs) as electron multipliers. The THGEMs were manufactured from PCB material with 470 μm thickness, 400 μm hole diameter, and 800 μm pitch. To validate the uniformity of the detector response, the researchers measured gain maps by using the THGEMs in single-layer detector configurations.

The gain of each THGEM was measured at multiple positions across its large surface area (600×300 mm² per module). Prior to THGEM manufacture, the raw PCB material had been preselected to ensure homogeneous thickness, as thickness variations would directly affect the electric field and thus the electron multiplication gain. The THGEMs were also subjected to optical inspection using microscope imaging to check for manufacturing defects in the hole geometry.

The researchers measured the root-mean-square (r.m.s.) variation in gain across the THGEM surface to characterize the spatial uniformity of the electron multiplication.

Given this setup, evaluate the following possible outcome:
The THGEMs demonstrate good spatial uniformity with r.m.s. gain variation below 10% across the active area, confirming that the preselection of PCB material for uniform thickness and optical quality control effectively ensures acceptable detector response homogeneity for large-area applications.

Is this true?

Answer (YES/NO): YES